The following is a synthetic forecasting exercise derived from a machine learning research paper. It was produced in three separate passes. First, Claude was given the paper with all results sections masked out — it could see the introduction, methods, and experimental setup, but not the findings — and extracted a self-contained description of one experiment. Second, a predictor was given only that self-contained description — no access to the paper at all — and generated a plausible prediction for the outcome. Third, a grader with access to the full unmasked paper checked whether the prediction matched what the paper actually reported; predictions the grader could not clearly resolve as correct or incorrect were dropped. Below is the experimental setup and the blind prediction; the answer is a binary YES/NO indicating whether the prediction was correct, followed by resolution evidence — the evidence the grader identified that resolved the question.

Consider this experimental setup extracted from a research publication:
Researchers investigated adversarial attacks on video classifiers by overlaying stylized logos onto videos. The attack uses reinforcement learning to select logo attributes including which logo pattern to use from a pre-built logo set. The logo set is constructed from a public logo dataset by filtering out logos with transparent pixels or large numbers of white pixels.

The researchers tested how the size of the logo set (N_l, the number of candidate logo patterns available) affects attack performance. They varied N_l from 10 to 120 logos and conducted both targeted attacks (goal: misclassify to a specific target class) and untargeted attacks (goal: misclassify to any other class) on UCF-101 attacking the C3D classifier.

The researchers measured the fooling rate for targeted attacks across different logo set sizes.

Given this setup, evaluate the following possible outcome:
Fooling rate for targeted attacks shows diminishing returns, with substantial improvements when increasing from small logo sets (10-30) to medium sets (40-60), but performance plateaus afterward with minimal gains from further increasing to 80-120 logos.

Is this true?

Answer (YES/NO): NO